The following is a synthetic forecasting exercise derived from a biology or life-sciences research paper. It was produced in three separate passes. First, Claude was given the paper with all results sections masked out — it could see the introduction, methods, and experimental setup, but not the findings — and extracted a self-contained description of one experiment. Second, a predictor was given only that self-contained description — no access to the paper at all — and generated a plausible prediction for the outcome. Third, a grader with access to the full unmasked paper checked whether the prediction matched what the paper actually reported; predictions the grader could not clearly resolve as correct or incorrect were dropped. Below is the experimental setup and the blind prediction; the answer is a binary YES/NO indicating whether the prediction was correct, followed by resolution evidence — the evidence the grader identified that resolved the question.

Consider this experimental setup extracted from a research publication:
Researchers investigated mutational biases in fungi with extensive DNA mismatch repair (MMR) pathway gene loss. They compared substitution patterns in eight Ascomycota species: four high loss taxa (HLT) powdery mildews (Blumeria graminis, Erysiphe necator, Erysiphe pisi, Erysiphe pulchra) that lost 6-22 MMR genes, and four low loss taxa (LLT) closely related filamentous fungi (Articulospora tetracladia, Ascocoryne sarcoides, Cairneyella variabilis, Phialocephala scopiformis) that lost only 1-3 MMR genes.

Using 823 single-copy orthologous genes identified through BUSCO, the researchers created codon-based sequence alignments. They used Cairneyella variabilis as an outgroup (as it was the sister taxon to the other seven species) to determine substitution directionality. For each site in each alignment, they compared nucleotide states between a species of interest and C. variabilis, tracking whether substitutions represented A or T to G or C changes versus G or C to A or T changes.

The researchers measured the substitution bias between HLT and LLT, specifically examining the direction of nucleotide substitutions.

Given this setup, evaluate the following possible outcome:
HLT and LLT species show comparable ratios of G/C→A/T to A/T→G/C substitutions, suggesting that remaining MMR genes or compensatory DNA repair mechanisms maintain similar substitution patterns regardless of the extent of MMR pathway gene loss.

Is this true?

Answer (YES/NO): NO